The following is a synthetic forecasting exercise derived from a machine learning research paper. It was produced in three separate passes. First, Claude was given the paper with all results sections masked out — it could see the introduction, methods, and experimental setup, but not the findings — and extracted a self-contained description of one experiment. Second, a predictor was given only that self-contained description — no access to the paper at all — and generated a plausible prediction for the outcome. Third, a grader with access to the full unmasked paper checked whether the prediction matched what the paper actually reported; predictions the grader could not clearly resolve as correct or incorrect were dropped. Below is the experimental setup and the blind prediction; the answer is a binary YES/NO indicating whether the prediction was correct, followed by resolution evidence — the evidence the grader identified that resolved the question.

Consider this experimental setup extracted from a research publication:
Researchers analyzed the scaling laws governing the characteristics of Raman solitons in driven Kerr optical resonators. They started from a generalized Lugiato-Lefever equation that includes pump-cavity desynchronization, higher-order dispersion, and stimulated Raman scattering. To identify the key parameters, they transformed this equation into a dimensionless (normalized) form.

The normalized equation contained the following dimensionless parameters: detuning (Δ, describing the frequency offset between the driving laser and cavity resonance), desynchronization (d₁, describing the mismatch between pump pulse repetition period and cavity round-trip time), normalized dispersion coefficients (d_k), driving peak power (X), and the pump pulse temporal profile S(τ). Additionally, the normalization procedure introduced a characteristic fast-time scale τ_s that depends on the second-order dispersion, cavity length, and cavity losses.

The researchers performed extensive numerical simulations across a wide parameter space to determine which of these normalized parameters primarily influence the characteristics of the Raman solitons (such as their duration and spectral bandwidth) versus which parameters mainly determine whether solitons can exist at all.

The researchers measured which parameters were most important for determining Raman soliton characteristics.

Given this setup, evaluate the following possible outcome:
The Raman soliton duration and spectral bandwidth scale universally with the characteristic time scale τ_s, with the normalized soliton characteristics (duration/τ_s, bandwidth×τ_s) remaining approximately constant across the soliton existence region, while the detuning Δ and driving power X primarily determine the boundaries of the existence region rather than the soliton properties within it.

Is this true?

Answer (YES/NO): NO